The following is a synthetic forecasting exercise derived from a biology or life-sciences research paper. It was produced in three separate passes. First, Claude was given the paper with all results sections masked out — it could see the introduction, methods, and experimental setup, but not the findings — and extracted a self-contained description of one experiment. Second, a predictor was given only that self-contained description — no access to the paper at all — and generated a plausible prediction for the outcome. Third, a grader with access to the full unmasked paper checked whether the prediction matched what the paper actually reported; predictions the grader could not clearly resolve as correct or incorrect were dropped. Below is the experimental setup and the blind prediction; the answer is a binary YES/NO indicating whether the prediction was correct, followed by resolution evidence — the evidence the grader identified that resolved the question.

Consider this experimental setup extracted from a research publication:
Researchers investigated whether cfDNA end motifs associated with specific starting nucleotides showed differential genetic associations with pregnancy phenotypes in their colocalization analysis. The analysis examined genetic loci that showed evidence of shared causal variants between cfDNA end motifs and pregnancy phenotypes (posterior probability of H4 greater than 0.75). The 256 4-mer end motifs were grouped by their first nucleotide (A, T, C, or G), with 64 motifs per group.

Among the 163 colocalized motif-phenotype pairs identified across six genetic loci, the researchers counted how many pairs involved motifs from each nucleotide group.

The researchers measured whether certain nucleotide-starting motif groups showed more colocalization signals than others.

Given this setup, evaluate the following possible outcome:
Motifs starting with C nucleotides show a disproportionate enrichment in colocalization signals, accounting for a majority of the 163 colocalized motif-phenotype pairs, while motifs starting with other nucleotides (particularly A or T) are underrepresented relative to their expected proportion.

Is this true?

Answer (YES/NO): NO